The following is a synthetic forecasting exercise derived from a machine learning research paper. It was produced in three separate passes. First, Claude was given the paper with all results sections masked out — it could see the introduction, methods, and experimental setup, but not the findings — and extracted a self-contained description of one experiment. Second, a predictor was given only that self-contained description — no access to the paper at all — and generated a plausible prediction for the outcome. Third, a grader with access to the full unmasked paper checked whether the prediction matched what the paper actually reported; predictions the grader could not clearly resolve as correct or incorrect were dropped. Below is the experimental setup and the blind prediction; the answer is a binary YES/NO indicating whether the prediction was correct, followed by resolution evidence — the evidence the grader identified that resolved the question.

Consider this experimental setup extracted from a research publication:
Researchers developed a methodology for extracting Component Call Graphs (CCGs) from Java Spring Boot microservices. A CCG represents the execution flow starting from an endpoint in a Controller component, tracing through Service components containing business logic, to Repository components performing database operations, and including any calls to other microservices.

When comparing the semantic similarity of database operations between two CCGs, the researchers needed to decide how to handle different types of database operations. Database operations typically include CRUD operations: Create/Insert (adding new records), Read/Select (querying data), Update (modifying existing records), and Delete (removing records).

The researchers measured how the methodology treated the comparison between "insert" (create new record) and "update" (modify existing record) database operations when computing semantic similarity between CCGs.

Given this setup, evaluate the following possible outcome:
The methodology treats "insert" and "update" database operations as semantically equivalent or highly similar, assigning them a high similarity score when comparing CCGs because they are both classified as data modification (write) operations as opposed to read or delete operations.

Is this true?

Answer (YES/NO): YES